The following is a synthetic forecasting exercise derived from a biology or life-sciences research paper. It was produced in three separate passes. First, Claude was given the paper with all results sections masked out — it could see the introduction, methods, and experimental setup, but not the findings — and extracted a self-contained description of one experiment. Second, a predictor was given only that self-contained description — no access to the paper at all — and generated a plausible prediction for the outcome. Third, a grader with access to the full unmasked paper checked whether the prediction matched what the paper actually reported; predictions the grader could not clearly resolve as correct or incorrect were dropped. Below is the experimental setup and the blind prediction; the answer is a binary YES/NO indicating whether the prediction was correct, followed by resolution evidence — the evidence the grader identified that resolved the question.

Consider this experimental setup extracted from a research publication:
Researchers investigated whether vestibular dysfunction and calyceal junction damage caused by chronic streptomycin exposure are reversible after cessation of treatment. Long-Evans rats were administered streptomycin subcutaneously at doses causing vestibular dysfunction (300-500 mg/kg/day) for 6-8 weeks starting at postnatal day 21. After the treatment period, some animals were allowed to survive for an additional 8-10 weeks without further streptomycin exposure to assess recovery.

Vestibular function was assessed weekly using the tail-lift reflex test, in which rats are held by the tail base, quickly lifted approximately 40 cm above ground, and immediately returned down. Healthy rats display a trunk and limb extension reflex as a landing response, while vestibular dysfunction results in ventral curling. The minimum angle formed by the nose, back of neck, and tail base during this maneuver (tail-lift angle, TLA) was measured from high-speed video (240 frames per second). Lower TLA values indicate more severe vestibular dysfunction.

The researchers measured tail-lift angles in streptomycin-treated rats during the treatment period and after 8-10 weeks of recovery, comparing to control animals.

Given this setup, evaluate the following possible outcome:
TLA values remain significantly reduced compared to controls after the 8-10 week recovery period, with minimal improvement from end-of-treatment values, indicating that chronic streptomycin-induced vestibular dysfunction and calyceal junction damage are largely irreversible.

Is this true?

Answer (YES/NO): NO